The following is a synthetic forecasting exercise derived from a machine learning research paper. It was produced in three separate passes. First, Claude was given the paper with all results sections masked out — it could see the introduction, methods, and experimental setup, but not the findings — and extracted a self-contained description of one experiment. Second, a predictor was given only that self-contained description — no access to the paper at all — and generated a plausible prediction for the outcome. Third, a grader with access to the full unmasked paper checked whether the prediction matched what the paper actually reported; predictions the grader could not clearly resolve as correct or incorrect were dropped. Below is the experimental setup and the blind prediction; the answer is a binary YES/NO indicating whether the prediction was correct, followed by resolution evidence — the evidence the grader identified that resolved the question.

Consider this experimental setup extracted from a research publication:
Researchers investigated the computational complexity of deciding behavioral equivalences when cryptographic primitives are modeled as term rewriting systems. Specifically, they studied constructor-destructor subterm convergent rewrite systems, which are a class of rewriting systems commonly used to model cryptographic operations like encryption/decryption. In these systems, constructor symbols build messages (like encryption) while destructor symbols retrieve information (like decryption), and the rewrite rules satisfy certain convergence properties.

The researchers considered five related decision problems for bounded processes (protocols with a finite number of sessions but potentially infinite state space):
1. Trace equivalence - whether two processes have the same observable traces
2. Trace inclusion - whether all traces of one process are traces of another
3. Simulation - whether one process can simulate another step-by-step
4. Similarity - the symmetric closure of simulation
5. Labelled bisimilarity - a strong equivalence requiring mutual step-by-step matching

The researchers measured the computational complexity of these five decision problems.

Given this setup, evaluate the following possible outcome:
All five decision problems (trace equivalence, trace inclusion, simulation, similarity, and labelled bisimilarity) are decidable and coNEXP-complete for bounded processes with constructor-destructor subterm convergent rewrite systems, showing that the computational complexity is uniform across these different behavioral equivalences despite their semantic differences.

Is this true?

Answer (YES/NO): YES